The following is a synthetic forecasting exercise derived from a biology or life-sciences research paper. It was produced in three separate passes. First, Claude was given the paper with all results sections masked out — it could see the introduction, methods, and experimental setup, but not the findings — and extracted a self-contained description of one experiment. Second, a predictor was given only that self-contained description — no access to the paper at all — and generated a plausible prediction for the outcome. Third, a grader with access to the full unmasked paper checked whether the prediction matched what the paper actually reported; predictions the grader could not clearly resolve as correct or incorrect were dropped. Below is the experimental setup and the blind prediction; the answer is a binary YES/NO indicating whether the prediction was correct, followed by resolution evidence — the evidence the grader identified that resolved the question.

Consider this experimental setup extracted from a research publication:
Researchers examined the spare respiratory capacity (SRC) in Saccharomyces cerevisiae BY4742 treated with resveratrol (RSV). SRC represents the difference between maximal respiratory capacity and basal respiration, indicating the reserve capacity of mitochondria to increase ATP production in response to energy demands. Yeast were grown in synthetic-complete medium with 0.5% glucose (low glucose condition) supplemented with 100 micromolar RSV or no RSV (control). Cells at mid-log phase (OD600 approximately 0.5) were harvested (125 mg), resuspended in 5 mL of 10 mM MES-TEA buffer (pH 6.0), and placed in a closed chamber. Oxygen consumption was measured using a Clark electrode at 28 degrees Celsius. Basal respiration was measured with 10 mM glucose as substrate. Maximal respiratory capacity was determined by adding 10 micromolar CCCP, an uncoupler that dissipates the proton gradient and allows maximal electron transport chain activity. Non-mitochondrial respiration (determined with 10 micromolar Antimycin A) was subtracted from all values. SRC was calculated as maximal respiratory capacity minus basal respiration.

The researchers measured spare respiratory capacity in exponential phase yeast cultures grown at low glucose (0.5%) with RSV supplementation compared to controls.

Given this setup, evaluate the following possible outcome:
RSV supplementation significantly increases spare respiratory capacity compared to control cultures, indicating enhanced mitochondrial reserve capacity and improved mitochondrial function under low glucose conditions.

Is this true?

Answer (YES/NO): NO